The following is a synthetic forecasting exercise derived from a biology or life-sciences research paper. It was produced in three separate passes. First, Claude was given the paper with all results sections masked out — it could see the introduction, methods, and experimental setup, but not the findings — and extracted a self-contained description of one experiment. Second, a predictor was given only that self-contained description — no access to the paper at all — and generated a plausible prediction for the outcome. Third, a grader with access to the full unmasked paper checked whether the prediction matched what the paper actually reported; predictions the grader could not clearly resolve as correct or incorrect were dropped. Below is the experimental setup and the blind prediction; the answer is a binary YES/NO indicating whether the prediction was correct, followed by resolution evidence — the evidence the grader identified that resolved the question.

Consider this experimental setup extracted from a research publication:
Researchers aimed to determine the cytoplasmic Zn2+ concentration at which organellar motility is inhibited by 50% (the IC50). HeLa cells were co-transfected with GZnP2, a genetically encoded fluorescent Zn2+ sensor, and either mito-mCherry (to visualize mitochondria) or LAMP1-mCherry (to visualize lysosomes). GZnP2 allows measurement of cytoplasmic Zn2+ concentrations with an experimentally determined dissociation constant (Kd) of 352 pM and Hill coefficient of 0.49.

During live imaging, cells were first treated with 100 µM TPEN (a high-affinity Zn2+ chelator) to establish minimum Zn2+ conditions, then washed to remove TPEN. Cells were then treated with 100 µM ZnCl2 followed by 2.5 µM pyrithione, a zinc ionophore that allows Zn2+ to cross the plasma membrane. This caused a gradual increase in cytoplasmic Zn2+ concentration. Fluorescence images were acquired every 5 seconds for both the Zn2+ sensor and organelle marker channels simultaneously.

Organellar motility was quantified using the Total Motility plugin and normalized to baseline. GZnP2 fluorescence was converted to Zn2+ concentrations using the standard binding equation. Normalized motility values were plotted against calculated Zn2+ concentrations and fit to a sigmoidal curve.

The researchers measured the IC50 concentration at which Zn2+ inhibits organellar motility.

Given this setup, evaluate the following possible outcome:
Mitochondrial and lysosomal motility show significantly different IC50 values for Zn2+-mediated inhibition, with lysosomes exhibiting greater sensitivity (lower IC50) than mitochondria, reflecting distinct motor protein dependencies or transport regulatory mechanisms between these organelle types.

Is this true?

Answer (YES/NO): NO